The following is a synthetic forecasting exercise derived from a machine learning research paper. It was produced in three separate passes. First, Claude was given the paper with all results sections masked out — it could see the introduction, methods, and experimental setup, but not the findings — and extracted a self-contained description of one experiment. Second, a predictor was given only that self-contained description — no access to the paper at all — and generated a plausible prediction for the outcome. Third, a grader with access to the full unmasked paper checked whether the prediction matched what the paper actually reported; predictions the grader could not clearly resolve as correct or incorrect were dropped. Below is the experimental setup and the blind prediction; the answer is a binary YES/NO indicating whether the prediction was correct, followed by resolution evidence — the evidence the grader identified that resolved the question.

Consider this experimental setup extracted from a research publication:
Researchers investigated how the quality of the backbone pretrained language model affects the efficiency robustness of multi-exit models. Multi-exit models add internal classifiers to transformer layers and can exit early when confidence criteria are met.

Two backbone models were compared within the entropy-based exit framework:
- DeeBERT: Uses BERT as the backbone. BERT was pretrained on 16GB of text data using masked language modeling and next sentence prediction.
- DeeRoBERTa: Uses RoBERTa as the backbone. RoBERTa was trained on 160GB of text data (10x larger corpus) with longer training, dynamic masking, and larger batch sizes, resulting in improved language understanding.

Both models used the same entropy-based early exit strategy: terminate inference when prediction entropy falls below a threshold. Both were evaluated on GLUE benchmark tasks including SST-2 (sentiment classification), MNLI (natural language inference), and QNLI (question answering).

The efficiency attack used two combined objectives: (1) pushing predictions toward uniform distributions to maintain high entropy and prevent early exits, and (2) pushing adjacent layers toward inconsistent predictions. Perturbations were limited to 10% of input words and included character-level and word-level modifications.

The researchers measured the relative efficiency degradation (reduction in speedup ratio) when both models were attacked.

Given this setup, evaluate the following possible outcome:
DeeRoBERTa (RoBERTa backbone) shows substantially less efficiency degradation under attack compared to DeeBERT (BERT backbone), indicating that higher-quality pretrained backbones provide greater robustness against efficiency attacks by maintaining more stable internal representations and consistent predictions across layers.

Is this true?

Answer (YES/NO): NO